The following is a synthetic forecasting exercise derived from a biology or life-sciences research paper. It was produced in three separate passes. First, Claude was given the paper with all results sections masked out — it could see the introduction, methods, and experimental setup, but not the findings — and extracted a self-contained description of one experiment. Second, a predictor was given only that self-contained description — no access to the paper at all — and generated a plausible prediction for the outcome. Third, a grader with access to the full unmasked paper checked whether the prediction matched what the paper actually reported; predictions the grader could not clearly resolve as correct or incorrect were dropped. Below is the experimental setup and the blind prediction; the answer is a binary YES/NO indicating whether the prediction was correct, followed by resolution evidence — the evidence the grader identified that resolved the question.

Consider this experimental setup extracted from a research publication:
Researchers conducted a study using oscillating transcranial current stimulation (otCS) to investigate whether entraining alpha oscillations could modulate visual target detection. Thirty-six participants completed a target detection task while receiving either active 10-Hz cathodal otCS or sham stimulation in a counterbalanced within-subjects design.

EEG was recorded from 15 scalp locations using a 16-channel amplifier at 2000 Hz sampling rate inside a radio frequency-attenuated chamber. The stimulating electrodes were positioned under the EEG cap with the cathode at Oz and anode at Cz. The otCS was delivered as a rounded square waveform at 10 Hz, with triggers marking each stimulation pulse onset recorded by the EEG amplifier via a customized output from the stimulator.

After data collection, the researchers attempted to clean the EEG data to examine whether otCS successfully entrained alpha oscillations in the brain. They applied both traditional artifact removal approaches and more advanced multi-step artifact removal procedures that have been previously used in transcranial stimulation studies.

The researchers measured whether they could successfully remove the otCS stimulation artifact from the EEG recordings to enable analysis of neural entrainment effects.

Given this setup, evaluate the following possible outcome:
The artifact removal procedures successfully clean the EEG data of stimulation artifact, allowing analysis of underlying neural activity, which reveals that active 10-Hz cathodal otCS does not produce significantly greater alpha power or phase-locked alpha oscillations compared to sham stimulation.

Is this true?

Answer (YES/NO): NO